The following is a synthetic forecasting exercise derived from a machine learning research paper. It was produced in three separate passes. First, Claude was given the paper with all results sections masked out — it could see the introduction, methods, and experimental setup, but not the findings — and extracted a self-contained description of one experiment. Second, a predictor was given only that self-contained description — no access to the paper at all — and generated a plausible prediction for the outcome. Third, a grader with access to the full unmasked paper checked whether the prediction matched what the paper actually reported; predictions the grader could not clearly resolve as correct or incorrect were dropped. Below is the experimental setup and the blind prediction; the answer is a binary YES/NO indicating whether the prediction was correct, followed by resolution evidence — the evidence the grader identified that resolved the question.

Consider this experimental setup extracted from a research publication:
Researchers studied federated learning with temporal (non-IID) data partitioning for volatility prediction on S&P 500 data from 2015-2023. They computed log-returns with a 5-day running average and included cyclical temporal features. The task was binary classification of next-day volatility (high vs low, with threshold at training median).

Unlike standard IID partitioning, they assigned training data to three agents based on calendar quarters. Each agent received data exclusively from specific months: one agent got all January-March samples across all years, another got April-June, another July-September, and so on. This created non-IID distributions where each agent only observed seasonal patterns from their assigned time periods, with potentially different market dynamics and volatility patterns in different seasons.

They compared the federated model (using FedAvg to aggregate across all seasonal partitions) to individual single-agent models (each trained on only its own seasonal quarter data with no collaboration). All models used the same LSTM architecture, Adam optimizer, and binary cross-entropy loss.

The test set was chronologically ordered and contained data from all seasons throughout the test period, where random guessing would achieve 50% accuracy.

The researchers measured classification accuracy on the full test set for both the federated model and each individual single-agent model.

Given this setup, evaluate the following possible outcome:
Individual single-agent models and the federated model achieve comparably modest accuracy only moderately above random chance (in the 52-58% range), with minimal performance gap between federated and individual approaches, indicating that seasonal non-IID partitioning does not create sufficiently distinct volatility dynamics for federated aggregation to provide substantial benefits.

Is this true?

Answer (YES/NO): NO